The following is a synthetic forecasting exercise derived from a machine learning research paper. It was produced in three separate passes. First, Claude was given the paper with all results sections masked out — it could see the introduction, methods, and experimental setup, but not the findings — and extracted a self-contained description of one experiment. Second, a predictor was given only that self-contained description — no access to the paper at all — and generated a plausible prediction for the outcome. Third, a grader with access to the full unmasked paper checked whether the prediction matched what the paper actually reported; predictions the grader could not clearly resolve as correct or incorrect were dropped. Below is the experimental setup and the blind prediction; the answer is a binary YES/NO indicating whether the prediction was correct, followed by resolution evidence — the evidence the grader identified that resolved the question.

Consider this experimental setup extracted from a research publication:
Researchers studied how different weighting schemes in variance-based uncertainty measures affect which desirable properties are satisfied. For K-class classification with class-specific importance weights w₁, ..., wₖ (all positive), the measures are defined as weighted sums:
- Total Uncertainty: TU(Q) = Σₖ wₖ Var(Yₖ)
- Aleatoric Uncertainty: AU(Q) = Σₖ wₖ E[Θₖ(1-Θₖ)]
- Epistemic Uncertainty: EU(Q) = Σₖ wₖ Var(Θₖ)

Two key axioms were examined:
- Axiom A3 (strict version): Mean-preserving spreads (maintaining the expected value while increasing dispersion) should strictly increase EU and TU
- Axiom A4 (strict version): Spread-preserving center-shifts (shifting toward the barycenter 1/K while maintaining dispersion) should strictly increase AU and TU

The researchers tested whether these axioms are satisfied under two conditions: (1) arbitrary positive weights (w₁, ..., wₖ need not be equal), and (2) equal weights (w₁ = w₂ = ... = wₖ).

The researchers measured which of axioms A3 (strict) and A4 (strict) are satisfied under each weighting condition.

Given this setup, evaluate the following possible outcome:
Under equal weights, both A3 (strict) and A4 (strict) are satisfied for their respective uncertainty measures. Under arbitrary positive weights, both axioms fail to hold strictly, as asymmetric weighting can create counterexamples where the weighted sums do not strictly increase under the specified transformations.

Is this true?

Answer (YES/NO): NO